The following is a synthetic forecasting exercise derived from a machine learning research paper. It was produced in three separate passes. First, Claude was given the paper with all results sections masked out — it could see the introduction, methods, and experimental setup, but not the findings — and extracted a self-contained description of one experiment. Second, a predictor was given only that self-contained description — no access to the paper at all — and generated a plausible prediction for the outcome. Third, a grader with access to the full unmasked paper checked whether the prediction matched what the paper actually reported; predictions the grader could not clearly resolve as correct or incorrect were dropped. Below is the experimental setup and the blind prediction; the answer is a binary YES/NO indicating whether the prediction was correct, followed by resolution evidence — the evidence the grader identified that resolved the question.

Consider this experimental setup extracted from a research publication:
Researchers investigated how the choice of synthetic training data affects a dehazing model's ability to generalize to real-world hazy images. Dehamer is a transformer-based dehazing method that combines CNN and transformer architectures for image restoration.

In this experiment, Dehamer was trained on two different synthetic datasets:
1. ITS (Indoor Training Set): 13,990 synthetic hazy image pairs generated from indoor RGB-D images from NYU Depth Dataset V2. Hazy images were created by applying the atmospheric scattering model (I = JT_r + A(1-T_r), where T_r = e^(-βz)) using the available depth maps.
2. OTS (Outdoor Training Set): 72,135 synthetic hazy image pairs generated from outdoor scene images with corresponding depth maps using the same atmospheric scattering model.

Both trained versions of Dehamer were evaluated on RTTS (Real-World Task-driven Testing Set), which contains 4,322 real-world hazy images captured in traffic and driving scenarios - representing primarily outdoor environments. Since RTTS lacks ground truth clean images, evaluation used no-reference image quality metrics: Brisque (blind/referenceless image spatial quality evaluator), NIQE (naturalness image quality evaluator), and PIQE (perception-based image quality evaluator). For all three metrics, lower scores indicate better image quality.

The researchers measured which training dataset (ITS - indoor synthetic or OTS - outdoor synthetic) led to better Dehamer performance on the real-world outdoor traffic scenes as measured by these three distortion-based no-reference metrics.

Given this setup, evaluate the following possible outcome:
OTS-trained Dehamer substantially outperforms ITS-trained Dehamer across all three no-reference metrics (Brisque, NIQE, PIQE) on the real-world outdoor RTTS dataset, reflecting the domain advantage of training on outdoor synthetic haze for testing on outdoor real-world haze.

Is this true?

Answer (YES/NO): NO